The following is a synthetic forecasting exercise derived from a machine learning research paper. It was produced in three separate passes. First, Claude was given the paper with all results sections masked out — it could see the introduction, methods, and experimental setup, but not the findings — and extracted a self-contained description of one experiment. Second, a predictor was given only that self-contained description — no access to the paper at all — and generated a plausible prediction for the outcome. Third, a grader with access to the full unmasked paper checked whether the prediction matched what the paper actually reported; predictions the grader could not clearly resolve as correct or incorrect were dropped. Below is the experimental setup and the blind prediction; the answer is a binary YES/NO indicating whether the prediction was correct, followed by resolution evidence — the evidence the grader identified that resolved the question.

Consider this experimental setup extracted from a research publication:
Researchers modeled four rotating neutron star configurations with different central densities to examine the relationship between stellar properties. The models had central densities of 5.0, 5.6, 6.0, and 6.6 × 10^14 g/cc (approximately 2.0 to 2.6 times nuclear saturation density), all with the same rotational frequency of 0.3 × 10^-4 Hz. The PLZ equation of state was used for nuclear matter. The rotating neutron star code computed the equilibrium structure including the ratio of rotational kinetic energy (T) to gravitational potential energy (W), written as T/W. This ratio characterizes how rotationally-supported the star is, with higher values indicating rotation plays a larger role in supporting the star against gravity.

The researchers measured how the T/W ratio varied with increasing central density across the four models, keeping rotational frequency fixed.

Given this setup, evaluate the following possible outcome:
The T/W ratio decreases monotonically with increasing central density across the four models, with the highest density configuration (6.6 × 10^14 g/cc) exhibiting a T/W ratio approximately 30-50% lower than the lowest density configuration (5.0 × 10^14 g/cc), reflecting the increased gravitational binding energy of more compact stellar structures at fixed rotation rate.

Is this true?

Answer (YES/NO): NO